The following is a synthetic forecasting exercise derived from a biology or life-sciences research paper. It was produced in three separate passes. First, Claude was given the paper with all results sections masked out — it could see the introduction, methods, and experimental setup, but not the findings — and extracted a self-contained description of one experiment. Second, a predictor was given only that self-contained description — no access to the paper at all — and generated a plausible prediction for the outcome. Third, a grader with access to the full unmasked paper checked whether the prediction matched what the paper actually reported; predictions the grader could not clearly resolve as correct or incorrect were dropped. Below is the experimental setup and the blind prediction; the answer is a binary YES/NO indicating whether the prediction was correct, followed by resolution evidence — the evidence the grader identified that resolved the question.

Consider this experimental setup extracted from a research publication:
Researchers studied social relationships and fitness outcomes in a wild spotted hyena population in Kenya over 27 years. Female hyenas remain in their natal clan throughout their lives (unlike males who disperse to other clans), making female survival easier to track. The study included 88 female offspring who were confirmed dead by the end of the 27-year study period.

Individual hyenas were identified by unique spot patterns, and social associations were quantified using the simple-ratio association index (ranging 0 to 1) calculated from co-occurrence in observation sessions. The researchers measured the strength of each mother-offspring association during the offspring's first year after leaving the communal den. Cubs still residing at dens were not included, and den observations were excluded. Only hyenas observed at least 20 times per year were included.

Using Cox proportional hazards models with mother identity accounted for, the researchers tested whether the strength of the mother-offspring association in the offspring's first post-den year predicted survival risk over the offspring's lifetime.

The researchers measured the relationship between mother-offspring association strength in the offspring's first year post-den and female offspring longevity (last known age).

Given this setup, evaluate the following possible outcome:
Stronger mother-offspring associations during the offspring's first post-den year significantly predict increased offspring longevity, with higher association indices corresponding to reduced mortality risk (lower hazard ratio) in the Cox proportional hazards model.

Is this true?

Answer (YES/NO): NO